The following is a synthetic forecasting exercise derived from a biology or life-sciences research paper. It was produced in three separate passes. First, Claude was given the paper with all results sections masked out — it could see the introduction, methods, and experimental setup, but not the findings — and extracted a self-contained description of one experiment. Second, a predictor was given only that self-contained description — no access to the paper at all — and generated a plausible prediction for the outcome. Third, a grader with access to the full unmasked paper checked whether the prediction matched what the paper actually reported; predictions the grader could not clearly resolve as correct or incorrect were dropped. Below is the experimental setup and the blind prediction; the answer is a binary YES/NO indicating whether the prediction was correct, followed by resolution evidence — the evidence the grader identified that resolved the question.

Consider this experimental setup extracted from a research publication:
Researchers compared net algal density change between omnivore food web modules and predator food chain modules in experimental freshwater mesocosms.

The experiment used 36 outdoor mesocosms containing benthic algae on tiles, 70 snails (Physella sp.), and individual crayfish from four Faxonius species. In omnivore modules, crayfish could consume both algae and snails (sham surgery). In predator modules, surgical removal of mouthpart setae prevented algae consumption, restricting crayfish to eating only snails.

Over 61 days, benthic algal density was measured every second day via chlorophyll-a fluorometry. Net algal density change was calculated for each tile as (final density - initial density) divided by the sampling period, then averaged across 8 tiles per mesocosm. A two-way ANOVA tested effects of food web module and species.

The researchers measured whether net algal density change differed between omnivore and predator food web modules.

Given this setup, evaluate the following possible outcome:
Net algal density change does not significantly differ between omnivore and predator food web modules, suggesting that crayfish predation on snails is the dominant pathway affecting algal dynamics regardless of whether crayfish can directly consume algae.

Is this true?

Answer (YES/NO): YES